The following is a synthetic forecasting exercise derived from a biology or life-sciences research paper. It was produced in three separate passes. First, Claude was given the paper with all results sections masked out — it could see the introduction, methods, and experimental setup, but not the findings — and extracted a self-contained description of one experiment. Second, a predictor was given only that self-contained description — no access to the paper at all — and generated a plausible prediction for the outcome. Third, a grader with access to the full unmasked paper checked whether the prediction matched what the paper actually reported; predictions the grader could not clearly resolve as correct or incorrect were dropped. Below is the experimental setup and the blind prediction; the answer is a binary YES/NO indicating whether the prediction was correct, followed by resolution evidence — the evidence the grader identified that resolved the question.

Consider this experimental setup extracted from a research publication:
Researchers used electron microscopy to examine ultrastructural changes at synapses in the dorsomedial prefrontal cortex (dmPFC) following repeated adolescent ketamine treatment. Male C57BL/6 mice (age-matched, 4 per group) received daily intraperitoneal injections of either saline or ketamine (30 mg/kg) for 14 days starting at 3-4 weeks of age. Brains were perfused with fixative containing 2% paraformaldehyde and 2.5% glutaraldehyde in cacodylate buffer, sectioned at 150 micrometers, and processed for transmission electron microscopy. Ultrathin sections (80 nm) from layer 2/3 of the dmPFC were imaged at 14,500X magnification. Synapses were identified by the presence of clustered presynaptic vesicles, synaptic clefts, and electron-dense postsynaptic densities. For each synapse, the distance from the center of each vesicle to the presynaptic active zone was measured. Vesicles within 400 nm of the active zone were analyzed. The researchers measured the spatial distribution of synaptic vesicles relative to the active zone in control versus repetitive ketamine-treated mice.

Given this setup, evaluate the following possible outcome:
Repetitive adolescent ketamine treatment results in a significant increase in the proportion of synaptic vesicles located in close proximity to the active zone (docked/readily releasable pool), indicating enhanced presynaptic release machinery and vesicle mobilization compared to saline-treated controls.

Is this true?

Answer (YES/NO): NO